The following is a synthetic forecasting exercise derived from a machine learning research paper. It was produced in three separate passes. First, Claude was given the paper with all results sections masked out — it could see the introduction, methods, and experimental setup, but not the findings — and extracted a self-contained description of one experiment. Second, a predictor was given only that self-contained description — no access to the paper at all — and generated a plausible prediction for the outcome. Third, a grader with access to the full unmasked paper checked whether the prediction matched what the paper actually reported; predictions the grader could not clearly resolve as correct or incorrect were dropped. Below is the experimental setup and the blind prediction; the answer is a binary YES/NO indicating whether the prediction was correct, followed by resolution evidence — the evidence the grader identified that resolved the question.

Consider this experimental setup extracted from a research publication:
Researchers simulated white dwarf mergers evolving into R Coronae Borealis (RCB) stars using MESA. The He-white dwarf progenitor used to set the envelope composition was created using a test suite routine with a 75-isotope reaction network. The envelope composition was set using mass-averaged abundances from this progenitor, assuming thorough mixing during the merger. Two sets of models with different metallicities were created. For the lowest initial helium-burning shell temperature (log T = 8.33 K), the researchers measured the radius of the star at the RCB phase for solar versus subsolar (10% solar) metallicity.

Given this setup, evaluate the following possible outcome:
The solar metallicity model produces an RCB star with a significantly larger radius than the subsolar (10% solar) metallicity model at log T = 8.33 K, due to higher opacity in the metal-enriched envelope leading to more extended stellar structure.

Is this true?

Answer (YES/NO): YES